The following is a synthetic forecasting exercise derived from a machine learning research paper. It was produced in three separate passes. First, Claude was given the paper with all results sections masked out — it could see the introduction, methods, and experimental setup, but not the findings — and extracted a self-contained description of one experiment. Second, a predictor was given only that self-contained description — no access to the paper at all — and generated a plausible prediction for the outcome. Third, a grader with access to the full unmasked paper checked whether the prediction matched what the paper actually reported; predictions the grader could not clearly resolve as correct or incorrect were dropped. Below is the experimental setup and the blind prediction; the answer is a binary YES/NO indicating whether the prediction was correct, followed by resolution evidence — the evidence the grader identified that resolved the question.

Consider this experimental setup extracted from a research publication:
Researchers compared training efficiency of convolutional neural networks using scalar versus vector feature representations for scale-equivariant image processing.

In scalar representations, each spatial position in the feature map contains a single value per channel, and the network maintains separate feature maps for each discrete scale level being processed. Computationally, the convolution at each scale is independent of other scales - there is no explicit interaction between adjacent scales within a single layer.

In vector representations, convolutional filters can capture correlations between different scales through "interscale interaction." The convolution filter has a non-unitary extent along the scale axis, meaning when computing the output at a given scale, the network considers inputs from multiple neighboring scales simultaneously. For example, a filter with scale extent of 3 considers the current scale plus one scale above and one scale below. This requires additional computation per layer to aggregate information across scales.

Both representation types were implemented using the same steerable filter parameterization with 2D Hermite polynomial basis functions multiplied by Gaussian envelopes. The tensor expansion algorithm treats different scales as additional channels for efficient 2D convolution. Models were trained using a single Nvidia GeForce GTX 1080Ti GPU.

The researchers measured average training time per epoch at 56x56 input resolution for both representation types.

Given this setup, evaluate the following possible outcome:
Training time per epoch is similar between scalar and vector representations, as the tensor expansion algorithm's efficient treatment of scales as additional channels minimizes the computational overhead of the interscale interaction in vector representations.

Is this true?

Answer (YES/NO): NO